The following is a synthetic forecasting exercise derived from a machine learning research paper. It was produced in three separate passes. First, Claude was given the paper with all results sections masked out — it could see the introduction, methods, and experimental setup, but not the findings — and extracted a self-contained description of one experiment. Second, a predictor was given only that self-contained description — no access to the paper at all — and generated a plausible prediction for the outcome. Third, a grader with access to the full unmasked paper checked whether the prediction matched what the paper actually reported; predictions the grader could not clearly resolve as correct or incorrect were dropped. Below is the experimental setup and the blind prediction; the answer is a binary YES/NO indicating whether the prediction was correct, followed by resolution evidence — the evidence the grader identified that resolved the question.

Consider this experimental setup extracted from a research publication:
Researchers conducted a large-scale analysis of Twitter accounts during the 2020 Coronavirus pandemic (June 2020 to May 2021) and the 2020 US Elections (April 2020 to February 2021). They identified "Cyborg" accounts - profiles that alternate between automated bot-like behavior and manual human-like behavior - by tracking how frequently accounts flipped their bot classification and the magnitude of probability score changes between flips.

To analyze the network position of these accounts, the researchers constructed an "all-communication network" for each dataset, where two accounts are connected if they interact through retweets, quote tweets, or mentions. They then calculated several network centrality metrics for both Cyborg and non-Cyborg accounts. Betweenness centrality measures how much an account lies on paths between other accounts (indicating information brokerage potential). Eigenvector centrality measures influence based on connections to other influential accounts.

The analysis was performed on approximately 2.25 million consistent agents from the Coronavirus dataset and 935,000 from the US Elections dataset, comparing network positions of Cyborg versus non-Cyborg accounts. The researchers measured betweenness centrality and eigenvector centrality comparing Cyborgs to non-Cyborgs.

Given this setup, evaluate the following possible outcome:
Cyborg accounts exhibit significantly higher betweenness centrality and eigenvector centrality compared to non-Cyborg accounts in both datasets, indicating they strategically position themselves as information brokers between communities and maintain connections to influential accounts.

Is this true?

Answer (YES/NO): NO